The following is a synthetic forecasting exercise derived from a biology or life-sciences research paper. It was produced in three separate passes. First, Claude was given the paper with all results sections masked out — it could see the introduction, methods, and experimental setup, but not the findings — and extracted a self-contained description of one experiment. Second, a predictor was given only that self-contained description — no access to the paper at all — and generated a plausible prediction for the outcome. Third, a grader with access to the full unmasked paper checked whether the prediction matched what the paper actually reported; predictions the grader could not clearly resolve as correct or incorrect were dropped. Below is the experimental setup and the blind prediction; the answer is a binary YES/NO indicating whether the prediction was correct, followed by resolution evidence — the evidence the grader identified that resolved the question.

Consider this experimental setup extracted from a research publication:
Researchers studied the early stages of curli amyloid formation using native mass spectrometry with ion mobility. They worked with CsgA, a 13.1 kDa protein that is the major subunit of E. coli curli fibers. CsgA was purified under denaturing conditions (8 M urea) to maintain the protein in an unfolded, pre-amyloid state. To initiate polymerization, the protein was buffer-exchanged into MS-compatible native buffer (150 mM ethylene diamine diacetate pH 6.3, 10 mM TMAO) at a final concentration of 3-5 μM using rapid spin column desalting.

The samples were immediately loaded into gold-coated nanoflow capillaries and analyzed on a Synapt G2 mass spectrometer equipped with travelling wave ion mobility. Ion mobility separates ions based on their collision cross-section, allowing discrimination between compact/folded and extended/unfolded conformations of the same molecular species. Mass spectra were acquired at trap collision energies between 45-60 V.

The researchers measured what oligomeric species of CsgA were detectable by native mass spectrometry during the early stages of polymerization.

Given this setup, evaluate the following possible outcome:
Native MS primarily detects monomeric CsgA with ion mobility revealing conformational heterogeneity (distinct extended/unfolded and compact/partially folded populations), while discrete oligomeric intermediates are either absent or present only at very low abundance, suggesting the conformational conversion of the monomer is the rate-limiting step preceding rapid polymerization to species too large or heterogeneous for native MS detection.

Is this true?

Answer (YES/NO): NO